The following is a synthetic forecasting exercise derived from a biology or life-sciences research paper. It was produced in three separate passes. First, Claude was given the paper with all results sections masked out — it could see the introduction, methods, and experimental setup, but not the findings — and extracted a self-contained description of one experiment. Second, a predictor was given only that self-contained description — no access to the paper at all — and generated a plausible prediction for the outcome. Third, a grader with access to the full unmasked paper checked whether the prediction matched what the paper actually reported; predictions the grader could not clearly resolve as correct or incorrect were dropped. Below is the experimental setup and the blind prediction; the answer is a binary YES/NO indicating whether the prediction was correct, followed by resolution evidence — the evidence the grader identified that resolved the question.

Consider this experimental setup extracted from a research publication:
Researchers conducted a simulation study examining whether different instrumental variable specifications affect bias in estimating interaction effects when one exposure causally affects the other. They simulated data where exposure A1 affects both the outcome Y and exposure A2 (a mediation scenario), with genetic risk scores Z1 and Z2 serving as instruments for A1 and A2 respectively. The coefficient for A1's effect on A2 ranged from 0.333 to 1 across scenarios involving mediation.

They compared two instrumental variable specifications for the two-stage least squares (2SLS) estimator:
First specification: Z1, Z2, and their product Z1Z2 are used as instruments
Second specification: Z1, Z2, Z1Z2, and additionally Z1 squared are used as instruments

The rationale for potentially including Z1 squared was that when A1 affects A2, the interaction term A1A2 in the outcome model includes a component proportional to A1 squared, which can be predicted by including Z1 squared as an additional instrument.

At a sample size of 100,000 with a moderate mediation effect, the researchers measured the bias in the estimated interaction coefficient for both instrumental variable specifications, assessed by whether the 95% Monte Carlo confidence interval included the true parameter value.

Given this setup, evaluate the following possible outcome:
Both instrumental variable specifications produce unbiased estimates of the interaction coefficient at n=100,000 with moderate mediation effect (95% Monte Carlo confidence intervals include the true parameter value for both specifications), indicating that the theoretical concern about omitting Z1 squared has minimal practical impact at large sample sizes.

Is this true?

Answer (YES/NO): NO